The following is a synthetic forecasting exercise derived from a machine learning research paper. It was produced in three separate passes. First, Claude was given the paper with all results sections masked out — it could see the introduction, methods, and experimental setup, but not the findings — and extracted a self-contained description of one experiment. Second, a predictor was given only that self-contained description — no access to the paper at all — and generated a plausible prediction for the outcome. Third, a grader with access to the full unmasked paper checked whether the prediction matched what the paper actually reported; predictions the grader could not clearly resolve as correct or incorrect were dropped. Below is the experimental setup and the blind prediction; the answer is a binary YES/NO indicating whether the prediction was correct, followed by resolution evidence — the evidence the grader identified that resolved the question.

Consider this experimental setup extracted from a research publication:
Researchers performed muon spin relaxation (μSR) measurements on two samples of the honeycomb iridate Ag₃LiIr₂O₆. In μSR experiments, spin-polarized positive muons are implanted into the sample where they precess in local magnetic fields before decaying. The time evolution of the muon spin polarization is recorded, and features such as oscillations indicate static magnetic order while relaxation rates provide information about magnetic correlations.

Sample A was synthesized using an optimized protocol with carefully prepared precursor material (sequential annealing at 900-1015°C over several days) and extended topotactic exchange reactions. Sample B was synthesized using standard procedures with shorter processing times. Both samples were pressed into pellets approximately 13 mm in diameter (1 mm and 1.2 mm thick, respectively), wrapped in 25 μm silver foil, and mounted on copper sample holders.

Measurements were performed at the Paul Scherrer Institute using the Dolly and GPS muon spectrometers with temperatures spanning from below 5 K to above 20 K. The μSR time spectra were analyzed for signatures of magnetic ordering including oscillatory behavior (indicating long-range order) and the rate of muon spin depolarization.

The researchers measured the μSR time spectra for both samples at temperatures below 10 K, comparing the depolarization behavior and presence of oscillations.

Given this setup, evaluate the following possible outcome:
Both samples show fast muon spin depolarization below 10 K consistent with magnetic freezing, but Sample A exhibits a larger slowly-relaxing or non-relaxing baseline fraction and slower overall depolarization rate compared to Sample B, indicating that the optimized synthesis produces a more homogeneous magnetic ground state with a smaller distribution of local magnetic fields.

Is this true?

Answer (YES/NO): NO